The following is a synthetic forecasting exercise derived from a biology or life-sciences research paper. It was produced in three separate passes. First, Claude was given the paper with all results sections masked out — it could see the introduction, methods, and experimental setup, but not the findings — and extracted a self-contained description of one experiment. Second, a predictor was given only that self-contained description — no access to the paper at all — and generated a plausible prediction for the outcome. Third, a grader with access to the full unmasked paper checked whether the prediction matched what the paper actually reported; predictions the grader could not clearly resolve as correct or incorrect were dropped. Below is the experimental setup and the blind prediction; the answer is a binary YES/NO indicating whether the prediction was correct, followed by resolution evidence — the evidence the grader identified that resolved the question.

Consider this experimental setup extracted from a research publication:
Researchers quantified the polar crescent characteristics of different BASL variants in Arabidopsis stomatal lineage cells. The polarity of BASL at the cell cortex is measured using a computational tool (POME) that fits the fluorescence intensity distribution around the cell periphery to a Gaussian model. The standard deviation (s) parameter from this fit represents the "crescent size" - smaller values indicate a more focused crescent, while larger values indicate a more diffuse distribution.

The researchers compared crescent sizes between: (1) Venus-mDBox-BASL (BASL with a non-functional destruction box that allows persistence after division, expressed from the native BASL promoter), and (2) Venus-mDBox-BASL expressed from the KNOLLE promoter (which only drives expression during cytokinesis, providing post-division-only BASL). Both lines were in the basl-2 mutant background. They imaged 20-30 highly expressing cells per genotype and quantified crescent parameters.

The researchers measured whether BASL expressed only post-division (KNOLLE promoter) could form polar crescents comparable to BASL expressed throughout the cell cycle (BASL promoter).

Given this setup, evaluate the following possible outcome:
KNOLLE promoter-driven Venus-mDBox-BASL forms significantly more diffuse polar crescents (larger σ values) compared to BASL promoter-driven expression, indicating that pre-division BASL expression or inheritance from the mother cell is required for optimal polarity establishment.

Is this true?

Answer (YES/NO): NO